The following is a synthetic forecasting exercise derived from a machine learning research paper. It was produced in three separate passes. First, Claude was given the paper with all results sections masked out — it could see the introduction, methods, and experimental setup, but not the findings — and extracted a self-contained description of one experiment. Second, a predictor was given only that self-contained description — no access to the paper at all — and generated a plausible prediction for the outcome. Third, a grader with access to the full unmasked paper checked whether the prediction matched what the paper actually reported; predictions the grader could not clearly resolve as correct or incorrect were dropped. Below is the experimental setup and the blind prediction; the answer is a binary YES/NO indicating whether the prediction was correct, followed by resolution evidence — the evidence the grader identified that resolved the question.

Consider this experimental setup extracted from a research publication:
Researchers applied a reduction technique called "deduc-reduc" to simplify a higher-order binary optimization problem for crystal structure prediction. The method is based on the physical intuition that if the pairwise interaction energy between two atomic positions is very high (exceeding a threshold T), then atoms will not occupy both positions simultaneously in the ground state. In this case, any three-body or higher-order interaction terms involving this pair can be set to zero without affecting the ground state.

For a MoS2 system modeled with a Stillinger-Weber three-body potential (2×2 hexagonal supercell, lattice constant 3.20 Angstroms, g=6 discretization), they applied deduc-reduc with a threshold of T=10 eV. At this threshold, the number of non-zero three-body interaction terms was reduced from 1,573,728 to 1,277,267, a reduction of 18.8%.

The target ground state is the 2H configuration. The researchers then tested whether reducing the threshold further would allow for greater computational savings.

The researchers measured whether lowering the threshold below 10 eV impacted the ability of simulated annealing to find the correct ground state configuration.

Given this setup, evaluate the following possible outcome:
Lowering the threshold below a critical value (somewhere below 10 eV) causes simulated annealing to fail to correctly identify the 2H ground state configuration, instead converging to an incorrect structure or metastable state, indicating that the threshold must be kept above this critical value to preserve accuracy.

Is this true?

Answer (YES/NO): NO